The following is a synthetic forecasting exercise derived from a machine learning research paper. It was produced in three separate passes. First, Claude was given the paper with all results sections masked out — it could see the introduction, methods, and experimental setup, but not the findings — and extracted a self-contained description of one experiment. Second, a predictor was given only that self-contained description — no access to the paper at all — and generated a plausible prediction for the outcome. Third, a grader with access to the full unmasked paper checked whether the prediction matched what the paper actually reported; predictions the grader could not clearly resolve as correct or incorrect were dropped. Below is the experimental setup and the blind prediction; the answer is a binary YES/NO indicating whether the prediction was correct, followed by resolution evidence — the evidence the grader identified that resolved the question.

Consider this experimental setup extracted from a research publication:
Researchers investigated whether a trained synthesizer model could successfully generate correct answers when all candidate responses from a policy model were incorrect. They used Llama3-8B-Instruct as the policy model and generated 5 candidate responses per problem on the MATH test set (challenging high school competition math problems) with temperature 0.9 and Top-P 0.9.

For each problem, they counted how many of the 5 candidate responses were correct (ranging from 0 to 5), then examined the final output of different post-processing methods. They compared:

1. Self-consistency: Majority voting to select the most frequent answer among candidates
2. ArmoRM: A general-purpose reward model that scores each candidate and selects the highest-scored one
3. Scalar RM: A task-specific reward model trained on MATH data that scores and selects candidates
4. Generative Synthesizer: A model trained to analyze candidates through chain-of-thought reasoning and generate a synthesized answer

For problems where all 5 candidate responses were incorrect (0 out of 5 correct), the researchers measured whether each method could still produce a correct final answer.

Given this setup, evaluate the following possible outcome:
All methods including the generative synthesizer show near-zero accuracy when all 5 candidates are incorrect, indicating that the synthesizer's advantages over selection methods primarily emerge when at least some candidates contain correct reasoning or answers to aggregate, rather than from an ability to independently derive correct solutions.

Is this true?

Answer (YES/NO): NO